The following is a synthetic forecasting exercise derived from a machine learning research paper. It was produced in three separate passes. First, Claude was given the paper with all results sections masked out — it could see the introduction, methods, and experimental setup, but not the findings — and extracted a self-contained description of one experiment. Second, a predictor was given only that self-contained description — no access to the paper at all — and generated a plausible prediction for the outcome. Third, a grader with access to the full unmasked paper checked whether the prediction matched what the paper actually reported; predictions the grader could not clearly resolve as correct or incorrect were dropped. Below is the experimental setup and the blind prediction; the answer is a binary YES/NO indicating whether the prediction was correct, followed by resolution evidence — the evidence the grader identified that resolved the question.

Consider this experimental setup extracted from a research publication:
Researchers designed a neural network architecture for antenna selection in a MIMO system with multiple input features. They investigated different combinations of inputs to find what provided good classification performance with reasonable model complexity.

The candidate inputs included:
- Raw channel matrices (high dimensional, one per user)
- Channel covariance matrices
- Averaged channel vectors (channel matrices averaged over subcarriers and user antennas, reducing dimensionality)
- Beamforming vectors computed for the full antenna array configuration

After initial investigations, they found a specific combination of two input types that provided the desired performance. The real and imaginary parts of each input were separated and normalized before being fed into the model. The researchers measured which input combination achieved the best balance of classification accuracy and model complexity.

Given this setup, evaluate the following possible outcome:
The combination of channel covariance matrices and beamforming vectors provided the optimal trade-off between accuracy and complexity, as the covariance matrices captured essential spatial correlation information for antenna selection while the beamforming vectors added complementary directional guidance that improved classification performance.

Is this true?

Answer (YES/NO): NO